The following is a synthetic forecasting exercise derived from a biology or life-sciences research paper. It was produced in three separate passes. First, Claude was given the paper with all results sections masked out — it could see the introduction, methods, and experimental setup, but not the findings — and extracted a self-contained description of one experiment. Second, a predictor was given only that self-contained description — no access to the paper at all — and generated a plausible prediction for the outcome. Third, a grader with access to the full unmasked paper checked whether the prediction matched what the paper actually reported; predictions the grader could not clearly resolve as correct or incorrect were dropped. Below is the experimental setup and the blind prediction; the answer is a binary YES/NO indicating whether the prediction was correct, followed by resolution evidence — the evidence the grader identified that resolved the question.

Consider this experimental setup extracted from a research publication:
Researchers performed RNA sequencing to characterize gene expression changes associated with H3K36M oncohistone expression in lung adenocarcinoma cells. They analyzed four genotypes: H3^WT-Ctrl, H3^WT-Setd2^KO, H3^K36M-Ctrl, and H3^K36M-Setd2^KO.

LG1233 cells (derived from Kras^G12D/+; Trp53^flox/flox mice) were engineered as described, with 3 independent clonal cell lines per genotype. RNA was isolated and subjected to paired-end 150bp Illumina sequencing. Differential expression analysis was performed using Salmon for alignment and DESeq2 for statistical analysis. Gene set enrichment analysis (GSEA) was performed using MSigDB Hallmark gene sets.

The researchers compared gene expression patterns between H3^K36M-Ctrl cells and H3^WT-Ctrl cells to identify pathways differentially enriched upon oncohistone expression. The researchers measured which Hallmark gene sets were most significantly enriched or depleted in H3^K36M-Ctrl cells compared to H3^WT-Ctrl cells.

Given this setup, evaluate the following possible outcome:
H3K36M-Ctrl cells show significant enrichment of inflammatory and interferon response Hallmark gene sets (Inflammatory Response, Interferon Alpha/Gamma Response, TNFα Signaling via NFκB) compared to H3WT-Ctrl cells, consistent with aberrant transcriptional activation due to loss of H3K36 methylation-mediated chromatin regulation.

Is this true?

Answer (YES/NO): YES